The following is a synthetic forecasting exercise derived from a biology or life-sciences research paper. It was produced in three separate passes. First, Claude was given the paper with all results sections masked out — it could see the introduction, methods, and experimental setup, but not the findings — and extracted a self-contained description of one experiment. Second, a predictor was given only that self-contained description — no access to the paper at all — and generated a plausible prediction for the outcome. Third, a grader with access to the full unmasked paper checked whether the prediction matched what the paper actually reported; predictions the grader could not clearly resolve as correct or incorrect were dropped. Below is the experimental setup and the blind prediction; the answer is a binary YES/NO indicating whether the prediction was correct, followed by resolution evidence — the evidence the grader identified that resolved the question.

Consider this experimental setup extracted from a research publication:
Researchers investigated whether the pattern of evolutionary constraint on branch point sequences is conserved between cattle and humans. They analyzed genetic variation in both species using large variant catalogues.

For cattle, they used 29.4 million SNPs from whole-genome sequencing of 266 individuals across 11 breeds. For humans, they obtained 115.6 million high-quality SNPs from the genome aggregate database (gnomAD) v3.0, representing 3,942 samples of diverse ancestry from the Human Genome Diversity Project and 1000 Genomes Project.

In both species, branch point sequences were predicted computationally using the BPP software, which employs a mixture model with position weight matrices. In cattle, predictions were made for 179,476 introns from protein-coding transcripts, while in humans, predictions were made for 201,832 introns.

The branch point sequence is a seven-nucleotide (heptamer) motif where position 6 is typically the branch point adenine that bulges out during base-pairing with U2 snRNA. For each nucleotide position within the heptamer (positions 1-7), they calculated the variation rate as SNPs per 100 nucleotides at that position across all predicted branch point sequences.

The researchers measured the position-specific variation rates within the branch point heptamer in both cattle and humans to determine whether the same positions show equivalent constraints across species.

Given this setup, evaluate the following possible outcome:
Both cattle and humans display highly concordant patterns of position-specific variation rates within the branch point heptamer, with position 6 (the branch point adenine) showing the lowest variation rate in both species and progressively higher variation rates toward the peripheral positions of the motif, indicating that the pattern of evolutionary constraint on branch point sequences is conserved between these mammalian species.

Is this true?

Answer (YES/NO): NO